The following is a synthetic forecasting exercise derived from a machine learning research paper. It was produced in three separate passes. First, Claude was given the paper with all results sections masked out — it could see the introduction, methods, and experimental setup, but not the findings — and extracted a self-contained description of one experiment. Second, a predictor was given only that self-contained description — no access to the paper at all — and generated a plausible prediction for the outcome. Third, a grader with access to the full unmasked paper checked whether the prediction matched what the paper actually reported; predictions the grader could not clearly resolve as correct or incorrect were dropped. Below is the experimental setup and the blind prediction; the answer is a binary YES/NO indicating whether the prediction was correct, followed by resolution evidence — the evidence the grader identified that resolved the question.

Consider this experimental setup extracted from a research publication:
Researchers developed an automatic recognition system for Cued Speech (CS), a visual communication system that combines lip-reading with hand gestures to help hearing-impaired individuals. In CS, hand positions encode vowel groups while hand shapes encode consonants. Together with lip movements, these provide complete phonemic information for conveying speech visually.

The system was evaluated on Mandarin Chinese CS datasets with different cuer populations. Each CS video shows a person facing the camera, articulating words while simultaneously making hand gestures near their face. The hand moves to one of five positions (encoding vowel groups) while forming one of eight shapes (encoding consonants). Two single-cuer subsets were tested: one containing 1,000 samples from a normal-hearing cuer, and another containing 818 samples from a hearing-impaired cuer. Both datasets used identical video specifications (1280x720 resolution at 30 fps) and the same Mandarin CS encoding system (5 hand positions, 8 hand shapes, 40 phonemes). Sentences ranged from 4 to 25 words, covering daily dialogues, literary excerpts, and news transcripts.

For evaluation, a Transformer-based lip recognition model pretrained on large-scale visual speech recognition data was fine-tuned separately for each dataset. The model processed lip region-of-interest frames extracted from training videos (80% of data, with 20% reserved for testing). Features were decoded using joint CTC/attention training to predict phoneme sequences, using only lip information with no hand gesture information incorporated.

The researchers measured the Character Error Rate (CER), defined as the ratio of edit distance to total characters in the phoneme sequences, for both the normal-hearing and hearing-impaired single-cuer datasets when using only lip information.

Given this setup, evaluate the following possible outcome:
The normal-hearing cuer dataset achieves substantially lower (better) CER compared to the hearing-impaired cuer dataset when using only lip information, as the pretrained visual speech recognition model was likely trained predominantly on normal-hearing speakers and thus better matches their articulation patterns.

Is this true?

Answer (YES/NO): YES